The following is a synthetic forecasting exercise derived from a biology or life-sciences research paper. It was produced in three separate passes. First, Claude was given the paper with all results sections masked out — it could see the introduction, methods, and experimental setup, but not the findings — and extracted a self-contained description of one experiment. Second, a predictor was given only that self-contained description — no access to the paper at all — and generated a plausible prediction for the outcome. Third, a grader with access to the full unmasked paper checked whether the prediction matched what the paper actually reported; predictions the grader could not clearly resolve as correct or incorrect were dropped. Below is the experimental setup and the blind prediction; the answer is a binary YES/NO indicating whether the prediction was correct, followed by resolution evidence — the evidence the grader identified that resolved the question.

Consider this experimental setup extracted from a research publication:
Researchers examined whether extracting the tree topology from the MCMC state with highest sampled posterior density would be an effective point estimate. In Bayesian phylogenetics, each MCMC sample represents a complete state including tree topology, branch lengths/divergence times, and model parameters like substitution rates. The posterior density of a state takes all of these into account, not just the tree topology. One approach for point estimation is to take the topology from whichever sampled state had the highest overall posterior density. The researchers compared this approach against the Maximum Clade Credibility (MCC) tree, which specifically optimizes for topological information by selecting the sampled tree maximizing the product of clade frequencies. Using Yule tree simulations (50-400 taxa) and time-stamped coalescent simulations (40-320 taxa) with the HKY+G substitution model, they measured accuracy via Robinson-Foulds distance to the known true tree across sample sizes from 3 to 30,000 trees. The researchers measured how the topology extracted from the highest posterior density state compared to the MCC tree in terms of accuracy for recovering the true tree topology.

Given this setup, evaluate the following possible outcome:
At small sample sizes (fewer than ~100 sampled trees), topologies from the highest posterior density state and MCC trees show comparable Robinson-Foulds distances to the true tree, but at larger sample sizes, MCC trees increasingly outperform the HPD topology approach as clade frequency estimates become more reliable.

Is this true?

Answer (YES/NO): NO